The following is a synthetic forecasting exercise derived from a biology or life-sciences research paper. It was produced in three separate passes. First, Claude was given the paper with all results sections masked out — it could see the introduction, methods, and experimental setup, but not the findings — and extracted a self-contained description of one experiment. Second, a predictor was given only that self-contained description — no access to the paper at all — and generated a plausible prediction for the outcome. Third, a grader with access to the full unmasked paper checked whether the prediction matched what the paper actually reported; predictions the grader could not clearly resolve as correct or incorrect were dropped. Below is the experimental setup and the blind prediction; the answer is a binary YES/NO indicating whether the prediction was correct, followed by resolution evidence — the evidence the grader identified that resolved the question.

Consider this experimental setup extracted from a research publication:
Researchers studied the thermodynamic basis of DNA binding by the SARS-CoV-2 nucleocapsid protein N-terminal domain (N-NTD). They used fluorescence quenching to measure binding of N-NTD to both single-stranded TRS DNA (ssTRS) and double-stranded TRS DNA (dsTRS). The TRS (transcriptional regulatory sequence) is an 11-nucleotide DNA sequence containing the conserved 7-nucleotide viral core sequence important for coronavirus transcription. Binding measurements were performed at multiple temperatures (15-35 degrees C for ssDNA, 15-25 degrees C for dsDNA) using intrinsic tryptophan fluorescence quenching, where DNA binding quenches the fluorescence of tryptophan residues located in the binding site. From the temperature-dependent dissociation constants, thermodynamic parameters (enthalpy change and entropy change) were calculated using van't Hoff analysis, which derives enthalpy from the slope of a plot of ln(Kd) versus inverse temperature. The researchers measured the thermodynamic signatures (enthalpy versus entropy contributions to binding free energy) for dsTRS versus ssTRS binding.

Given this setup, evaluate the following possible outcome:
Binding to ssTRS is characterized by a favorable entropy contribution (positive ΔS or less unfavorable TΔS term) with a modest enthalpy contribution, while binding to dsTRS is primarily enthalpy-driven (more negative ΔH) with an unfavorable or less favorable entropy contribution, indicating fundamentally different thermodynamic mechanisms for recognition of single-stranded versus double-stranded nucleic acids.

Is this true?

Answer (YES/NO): YES